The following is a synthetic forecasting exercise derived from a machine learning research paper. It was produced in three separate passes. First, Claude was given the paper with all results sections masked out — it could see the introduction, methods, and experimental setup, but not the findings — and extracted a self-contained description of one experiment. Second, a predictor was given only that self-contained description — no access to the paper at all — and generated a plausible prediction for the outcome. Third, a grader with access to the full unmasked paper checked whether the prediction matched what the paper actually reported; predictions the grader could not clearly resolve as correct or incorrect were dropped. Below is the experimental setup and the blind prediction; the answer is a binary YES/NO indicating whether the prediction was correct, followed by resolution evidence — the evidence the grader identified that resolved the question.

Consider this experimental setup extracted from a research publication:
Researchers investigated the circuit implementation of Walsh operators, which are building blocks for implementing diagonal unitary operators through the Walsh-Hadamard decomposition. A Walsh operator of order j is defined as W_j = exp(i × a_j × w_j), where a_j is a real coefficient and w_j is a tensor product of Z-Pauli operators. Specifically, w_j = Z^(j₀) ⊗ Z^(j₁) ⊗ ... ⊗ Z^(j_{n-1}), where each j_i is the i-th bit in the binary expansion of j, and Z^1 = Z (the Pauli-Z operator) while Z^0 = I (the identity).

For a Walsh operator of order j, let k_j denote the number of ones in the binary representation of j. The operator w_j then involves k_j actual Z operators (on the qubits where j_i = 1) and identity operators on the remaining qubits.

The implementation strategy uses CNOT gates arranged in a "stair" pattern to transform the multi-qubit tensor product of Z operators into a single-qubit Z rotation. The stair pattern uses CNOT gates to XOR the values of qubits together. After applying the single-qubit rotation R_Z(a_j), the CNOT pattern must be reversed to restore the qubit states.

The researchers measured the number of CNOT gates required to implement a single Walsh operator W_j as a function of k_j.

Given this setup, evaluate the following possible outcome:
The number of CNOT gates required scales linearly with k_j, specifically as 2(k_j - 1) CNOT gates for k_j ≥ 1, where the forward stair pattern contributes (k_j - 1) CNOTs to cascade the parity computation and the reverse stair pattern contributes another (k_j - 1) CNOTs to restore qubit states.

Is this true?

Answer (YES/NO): NO